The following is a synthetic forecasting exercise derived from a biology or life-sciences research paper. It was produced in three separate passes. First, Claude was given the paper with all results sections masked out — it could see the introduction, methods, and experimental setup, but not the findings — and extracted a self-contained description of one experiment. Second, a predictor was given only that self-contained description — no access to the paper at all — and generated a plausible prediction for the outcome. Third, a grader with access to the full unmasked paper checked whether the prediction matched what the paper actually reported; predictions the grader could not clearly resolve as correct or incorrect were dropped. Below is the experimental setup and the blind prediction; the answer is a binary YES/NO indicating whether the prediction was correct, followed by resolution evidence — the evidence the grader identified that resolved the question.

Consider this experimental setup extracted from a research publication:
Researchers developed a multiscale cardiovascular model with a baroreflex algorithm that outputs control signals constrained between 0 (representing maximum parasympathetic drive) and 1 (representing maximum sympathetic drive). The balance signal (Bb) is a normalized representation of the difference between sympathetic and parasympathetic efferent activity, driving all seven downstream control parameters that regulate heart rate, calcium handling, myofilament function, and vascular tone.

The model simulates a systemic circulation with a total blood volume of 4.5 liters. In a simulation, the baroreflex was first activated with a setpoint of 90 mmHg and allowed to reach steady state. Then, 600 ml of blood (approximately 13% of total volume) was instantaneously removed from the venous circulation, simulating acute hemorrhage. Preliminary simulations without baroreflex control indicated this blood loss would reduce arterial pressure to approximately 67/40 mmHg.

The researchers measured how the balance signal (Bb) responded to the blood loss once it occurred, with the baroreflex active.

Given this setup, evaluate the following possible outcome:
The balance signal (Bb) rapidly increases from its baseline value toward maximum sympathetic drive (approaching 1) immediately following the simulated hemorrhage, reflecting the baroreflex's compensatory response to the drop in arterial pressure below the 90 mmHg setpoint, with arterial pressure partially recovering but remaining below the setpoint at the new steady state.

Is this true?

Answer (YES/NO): NO